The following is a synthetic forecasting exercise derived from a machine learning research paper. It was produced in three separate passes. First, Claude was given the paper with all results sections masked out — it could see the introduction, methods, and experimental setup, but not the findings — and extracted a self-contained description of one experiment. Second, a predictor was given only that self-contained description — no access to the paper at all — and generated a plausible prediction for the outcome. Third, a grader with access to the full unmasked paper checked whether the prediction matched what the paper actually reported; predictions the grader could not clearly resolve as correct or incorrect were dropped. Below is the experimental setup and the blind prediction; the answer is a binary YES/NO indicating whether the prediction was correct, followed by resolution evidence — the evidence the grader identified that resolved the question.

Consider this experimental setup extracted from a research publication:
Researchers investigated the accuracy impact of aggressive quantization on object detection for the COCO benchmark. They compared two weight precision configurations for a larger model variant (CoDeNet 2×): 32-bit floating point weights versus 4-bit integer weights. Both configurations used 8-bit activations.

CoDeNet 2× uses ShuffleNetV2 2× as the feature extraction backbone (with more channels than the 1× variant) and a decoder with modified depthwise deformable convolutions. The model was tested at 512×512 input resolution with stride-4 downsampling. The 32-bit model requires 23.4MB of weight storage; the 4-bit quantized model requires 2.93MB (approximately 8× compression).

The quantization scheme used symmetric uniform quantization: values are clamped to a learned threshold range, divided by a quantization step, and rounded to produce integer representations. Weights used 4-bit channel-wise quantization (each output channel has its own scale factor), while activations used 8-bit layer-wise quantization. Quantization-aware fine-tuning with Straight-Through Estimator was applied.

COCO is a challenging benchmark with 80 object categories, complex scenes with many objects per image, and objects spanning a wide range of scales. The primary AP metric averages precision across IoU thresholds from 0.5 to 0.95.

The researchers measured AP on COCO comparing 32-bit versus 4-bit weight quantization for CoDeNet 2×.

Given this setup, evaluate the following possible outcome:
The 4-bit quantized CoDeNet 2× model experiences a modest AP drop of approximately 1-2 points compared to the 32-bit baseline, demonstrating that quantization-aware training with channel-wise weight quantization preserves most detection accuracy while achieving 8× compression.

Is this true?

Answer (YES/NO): NO